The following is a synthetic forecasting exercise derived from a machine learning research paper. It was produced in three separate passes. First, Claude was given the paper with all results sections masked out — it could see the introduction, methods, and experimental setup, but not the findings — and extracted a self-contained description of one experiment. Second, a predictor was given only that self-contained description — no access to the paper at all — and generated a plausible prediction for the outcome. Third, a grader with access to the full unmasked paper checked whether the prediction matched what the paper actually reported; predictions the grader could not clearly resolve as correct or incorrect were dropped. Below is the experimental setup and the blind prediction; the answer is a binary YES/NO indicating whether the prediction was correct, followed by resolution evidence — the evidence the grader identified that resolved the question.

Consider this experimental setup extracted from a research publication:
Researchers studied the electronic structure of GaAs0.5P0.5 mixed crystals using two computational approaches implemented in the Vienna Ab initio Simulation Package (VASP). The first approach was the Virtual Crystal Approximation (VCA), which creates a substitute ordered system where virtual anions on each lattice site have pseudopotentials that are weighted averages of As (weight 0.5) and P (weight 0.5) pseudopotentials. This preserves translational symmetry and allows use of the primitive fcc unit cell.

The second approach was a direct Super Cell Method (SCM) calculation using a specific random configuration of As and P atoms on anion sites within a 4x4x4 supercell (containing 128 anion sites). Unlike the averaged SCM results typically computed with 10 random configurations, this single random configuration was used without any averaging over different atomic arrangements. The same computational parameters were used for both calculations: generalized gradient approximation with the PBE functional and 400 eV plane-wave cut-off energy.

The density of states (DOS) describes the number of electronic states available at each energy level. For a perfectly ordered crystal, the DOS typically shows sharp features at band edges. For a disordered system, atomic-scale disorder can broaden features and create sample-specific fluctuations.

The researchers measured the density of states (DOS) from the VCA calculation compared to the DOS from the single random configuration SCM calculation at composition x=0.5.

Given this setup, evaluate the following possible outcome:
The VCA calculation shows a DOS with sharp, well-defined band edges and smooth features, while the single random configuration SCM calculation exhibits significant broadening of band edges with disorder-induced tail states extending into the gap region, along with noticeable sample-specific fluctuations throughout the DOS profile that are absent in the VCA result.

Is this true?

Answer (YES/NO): NO